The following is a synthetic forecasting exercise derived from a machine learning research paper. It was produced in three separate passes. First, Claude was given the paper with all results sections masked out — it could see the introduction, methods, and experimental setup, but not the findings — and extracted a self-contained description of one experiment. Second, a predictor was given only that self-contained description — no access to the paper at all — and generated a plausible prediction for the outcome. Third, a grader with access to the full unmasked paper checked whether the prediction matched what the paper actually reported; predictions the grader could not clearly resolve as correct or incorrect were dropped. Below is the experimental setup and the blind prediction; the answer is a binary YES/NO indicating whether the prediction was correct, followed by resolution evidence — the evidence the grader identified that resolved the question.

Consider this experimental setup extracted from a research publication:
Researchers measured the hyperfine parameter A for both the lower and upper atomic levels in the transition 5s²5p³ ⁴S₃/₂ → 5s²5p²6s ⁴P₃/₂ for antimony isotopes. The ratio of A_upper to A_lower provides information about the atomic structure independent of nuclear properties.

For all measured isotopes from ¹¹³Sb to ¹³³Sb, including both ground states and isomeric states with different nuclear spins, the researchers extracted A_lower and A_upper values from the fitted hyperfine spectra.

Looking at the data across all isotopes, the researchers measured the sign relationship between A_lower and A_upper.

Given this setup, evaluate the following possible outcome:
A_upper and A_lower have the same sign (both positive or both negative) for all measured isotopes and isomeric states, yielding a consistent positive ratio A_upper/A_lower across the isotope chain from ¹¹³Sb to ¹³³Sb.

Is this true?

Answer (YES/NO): NO